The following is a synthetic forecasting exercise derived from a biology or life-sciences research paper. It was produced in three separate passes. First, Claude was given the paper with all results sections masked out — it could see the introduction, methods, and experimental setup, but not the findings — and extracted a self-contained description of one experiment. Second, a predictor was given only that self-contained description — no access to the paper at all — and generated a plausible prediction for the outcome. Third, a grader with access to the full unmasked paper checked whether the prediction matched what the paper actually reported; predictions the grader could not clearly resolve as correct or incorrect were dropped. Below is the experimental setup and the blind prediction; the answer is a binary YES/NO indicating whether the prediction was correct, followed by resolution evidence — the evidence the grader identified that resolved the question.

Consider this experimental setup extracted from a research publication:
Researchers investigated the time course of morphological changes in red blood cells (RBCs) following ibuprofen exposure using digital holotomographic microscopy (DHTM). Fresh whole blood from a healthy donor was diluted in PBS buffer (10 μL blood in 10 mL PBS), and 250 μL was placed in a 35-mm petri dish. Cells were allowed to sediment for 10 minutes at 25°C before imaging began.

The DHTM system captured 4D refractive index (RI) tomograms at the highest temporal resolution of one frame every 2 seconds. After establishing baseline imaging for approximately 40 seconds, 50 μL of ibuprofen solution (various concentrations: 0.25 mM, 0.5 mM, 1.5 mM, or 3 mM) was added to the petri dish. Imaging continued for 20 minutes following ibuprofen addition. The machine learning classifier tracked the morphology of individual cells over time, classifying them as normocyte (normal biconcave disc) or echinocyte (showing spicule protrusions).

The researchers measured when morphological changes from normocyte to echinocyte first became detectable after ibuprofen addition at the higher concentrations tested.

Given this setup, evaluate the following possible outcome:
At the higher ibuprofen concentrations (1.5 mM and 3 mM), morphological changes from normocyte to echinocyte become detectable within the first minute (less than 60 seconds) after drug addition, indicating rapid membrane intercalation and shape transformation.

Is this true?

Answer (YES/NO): YES